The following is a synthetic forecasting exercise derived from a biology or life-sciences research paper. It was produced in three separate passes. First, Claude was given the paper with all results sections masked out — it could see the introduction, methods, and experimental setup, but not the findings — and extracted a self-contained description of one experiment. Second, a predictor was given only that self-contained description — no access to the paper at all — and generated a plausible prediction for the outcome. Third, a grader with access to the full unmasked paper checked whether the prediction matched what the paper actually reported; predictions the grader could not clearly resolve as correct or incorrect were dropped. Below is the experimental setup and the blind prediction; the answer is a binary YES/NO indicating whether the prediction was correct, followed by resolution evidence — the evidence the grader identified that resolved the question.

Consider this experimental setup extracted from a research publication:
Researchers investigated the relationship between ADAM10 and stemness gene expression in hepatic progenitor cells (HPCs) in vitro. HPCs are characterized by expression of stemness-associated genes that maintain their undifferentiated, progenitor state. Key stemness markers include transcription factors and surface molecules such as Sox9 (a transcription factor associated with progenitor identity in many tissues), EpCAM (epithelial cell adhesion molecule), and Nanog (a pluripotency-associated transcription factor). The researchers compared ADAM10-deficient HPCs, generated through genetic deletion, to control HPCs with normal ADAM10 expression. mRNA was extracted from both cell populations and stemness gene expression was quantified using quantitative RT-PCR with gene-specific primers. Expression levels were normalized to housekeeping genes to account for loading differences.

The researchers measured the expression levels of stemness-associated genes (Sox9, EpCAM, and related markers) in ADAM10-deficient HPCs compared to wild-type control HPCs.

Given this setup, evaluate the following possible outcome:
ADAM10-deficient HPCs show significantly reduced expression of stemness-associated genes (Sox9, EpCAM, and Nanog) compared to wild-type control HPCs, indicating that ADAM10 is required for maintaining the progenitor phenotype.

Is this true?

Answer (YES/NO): NO